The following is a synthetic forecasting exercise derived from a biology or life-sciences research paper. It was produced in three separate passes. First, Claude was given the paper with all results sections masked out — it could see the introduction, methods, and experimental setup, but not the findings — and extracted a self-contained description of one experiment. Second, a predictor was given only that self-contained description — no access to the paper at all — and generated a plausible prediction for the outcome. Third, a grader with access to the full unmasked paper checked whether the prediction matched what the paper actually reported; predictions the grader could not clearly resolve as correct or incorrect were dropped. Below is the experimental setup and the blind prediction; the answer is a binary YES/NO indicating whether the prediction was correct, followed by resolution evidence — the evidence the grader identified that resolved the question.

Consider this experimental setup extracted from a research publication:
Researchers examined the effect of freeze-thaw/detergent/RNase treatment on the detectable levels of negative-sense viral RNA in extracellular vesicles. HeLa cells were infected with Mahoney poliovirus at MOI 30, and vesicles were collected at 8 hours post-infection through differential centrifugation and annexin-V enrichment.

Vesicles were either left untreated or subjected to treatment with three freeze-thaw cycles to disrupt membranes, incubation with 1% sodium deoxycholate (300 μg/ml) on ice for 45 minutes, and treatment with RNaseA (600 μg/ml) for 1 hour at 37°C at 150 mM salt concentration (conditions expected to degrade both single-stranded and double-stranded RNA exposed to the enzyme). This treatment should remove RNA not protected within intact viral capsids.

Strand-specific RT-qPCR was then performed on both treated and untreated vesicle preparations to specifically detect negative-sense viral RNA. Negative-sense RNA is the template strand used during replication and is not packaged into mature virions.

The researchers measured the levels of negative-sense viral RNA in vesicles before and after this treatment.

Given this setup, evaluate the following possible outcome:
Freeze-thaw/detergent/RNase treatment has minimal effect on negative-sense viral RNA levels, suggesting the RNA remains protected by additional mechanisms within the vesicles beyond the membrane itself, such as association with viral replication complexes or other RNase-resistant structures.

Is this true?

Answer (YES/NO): NO